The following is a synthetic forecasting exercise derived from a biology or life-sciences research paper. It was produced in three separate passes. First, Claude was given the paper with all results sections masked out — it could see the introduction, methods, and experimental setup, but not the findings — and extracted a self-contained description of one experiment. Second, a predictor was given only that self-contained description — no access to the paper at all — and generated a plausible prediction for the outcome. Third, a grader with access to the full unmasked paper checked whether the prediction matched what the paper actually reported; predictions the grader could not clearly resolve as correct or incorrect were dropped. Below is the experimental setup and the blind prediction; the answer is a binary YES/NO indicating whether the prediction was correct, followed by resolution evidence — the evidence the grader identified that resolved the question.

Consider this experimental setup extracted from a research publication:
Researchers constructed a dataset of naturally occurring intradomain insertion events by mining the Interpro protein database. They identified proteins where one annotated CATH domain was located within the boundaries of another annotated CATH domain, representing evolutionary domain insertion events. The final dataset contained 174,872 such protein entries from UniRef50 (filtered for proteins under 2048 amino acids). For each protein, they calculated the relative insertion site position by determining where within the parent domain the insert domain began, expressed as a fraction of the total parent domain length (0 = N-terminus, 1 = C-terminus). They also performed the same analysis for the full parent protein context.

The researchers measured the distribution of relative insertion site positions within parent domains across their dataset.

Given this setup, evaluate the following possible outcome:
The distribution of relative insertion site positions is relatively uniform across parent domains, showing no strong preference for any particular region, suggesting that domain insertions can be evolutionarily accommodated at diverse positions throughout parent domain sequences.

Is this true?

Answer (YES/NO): NO